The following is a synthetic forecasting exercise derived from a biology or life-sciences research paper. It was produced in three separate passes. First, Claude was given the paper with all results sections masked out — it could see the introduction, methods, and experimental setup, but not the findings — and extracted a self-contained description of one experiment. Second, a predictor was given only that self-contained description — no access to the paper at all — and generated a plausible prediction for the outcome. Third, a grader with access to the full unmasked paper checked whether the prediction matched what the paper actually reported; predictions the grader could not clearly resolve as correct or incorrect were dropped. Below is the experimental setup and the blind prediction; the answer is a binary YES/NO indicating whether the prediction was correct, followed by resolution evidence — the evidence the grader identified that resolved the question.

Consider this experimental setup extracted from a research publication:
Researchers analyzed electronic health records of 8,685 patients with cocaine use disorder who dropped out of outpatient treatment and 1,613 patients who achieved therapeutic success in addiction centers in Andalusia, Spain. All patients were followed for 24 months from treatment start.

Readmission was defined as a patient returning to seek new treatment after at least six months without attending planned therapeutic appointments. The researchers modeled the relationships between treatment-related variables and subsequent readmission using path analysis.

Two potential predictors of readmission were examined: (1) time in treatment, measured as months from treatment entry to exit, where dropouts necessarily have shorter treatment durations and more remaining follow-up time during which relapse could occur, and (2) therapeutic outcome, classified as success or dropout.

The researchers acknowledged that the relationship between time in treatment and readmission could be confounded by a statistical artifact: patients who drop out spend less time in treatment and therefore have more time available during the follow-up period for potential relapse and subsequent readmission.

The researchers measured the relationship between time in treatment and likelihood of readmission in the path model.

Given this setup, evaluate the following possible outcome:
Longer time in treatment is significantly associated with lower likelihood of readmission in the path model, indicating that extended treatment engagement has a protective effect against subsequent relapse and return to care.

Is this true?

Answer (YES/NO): YES